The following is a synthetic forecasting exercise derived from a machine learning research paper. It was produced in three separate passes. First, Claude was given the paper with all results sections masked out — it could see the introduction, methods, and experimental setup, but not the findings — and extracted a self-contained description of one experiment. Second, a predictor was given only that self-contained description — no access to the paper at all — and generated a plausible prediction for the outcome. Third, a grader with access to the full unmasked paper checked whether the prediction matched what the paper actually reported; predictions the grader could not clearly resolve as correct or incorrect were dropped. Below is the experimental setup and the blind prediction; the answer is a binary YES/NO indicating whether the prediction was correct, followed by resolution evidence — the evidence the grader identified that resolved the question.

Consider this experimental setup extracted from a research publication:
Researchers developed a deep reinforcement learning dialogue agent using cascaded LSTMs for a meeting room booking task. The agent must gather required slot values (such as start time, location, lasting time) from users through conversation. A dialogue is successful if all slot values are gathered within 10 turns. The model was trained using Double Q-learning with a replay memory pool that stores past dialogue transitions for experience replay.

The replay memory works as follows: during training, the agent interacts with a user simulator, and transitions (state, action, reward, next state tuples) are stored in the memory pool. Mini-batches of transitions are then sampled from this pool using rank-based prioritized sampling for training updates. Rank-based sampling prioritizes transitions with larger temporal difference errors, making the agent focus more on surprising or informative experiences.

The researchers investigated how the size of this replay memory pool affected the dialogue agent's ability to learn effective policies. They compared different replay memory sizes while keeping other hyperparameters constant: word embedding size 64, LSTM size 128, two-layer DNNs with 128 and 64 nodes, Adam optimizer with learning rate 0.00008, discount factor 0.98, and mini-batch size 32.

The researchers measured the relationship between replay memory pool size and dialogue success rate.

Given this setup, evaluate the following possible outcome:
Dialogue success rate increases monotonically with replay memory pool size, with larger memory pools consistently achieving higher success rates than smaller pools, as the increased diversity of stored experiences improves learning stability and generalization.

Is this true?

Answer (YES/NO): NO